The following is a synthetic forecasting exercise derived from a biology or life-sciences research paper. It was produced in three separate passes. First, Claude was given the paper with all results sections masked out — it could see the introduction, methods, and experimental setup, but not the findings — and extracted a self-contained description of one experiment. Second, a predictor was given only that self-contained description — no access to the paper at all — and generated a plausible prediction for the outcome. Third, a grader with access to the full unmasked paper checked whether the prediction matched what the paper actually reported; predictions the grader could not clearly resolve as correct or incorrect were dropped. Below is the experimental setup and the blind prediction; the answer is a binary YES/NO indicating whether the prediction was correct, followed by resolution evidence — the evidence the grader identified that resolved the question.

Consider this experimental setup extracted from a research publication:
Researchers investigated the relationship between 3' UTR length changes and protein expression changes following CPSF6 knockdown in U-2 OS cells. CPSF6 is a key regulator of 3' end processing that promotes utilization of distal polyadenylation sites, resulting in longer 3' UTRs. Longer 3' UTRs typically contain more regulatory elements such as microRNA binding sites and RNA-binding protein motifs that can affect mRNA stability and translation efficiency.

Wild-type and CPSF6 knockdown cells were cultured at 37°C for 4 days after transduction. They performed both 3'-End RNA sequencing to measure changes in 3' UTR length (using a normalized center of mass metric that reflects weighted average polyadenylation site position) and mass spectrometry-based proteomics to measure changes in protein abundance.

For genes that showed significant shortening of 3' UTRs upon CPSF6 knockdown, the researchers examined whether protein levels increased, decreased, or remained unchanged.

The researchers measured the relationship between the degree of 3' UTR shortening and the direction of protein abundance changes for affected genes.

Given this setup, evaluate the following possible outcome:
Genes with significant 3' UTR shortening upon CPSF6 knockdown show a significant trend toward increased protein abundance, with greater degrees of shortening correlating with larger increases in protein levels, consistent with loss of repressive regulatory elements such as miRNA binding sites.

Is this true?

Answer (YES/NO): NO